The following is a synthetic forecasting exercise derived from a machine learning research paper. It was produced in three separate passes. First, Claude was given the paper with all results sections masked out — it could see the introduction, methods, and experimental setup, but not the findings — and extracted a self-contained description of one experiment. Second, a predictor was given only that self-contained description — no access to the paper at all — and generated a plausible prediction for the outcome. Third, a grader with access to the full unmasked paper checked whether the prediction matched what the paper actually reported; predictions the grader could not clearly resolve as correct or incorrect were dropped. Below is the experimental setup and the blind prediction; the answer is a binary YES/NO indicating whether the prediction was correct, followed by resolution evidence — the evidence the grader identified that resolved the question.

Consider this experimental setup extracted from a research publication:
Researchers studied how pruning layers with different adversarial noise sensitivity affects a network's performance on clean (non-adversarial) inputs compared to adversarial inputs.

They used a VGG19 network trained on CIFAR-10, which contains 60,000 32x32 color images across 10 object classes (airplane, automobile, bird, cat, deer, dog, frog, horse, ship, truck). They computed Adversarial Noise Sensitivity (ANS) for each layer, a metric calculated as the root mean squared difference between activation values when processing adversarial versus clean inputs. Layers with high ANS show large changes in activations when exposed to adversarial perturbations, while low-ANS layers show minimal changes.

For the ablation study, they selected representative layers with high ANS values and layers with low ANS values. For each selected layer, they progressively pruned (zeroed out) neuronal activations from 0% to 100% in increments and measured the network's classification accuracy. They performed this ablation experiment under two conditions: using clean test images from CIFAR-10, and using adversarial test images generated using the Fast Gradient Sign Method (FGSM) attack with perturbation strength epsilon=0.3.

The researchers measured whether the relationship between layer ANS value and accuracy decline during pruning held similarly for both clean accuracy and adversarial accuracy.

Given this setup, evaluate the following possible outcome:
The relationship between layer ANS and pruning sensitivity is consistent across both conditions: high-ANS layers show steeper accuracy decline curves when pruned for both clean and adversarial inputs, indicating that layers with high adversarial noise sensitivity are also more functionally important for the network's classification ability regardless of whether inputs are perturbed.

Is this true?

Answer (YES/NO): YES